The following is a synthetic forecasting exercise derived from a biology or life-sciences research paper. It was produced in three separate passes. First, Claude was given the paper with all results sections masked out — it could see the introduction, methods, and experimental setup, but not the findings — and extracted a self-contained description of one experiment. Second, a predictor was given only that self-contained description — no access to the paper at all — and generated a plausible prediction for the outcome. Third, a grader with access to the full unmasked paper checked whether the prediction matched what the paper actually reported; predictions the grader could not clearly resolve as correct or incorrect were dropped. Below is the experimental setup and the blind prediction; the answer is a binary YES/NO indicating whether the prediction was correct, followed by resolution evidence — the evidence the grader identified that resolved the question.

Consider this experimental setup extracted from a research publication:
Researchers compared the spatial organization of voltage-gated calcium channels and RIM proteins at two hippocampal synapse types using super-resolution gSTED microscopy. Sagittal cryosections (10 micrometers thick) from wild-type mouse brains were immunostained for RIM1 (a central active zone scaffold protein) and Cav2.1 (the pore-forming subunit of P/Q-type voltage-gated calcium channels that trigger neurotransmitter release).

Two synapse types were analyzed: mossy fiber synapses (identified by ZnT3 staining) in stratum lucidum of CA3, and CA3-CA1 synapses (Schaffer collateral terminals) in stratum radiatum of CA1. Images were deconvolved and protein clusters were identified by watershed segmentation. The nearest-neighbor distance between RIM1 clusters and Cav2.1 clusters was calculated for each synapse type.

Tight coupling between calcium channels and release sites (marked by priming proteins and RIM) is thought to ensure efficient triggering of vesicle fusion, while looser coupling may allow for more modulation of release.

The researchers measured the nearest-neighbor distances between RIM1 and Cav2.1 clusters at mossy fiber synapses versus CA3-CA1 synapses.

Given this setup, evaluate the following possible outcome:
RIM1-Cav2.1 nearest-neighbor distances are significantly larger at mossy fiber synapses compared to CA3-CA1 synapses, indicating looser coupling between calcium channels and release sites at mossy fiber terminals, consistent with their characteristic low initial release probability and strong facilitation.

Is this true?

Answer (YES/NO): YES